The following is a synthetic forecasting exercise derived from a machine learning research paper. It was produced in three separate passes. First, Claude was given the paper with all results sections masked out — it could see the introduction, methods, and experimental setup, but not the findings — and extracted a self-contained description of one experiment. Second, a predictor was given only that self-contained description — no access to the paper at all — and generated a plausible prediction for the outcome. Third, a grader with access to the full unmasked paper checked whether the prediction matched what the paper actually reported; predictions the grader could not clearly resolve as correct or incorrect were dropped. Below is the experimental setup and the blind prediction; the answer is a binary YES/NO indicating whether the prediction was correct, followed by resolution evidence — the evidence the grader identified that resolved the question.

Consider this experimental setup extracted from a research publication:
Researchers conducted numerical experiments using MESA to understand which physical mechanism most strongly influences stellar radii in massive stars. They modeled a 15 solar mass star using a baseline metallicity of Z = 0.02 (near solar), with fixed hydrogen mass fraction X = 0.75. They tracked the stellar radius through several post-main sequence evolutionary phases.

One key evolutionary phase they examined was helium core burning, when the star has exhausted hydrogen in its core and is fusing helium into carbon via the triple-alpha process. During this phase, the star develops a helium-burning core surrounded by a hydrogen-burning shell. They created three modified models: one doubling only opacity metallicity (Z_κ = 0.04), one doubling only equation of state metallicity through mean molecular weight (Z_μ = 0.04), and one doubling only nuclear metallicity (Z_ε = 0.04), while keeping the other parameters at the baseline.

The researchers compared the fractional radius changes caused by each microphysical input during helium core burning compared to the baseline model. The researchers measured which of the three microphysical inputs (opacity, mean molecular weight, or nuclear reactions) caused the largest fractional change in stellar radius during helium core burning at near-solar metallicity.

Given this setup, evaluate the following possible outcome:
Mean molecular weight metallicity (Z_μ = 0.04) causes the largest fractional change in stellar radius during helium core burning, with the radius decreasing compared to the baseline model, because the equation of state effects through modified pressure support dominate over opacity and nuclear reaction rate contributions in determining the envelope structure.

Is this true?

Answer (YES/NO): NO